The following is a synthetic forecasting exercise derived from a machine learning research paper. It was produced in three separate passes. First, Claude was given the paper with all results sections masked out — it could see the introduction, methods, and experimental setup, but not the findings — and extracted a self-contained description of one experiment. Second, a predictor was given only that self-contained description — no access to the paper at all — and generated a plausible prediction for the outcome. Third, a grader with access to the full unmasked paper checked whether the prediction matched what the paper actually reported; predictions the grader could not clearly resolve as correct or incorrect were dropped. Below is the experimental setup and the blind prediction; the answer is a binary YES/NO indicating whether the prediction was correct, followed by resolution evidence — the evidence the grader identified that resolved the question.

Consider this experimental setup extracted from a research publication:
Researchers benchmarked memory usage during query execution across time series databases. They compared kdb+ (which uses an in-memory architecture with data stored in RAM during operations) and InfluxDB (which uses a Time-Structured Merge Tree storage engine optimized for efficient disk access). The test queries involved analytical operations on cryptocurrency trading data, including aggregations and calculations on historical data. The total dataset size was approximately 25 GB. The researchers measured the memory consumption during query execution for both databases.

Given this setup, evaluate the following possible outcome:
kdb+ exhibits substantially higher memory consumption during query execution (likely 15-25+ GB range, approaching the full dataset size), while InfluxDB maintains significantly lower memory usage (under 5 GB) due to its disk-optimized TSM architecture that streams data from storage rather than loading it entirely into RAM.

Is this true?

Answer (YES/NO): NO